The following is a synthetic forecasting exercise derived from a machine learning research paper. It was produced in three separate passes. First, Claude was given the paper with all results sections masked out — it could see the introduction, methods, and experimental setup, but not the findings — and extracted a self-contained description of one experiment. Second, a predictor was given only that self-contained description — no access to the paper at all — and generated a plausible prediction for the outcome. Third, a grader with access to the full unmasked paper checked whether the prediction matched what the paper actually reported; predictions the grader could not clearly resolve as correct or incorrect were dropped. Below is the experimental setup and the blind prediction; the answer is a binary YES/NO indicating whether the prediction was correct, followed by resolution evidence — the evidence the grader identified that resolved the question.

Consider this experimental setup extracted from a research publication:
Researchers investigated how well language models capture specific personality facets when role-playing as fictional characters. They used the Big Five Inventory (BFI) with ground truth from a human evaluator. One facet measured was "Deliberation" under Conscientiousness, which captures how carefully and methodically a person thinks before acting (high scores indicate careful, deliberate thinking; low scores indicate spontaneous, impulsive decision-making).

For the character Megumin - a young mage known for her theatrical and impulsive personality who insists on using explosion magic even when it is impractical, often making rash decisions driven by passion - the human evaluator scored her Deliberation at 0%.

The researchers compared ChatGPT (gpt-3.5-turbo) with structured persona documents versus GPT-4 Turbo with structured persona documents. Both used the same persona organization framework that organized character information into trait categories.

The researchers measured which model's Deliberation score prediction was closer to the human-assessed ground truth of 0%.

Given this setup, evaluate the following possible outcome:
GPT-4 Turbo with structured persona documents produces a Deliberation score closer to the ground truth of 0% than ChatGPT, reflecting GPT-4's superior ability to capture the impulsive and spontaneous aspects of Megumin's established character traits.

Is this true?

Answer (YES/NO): NO